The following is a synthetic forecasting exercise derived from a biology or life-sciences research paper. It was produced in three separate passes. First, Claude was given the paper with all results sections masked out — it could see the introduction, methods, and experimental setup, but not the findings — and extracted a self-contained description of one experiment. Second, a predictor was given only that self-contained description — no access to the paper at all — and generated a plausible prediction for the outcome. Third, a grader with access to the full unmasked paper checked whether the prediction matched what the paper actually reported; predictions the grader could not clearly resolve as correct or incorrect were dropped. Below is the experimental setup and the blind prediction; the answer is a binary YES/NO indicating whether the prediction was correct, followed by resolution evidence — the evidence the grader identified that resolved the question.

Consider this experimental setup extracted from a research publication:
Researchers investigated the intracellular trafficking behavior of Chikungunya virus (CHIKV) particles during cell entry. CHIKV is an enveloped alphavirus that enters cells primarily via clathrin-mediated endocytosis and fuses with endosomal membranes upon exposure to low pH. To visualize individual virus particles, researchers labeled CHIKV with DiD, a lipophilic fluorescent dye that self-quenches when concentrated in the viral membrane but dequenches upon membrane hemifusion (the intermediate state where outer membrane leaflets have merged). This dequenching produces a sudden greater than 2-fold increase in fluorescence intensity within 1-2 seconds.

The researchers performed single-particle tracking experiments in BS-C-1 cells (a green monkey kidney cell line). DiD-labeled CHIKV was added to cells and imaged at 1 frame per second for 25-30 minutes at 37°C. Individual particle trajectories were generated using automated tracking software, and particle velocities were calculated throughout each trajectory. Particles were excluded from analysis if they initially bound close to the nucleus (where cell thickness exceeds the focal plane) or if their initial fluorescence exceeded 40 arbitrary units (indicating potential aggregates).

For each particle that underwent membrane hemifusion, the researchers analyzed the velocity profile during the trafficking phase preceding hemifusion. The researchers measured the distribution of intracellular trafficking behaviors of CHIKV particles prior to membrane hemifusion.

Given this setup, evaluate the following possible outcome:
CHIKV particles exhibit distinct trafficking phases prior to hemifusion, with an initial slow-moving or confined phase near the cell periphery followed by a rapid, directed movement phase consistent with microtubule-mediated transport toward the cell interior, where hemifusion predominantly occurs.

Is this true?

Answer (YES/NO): NO